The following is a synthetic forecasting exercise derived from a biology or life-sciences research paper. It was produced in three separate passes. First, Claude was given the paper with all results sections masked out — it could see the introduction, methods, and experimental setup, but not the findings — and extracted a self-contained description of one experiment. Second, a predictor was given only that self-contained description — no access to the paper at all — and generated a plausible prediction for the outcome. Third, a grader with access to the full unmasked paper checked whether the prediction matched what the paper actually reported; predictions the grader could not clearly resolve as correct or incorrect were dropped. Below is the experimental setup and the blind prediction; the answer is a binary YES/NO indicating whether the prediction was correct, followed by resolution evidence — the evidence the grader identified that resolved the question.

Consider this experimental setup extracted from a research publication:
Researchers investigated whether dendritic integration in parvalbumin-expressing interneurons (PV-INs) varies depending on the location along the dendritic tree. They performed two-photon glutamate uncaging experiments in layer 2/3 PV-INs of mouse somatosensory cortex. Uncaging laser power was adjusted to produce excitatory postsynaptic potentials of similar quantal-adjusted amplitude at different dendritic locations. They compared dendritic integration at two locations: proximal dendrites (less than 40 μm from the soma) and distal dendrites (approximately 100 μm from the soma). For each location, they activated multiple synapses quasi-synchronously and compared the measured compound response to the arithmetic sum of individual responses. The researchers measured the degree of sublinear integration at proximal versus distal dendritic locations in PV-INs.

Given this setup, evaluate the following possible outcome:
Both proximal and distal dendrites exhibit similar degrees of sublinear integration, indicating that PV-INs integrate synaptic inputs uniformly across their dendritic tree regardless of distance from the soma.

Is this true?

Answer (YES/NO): NO